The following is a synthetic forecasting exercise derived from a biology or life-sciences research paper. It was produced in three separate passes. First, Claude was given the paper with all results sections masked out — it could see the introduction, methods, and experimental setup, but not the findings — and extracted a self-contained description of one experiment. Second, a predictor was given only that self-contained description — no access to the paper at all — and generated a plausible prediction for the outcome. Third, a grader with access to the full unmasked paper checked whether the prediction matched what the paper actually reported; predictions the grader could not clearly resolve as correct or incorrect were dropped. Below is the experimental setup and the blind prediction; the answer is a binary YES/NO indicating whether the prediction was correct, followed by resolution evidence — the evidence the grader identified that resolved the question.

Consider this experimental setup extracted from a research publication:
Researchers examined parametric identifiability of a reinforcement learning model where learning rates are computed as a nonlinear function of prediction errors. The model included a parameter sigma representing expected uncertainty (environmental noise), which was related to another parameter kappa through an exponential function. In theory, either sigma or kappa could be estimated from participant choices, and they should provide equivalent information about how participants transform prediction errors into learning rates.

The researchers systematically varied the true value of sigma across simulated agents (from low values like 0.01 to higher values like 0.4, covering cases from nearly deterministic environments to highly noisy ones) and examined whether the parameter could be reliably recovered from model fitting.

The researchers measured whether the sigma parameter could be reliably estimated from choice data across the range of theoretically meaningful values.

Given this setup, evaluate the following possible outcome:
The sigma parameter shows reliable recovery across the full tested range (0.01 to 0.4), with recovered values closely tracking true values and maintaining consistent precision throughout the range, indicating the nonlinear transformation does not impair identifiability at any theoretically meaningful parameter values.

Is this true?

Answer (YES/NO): YES